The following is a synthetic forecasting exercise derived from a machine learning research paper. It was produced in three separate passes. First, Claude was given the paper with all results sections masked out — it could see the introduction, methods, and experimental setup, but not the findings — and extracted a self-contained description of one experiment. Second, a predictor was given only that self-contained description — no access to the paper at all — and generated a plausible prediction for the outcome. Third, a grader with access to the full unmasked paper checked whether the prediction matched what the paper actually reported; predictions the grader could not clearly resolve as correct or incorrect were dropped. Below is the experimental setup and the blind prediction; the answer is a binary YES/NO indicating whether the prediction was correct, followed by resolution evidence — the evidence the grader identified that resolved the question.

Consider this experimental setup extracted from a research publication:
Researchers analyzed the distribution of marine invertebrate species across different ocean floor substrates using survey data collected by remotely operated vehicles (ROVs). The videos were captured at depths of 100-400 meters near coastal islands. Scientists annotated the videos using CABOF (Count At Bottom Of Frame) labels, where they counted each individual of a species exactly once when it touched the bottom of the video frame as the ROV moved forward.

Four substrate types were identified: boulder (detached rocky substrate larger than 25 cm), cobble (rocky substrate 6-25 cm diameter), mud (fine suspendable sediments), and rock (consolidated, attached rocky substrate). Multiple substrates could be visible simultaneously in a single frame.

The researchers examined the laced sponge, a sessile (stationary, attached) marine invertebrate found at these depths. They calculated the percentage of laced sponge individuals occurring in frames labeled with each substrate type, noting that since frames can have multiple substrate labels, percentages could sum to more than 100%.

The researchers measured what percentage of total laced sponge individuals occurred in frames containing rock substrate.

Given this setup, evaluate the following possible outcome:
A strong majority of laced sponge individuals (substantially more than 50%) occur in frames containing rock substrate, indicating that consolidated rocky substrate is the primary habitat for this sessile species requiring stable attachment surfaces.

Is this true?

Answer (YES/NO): YES